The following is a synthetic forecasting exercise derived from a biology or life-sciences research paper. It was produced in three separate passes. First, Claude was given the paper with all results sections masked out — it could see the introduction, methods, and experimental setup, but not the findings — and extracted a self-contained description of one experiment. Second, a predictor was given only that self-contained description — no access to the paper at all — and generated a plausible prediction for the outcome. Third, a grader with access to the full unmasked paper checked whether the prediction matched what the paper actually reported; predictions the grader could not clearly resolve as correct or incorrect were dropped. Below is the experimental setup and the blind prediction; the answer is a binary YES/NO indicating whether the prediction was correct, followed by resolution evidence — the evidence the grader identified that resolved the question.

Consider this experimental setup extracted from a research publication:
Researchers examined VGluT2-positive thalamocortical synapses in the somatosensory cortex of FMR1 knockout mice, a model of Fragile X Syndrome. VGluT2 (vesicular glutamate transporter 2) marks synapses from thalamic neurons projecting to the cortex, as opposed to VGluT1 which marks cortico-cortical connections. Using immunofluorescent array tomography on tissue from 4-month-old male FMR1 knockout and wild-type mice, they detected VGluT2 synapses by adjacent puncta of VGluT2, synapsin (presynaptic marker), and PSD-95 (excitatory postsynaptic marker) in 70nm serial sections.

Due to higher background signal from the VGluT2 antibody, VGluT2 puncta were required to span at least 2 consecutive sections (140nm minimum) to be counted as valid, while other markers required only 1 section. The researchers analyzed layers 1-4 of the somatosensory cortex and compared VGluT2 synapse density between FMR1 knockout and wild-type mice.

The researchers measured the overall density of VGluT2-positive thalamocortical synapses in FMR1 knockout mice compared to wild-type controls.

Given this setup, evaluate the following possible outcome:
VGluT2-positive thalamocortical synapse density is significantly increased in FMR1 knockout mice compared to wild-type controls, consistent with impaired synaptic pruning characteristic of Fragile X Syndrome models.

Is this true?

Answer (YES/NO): NO